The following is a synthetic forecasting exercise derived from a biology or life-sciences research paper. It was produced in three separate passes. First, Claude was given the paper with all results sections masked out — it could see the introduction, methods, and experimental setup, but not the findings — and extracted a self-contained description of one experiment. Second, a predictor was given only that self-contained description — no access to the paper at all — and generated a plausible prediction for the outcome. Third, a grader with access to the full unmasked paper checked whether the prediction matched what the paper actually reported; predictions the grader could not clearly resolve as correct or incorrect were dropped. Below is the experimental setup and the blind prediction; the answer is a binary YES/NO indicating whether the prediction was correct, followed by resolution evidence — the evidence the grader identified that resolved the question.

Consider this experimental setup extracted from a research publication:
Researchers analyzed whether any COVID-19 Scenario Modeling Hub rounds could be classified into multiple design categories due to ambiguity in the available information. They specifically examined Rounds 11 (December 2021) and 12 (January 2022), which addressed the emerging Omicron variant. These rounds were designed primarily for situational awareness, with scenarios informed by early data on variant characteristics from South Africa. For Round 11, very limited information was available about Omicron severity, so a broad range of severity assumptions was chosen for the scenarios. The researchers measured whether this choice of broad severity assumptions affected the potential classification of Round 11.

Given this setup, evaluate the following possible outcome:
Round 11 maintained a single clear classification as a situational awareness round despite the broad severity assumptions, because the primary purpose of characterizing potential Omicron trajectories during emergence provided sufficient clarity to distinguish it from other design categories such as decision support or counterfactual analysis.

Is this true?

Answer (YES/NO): NO